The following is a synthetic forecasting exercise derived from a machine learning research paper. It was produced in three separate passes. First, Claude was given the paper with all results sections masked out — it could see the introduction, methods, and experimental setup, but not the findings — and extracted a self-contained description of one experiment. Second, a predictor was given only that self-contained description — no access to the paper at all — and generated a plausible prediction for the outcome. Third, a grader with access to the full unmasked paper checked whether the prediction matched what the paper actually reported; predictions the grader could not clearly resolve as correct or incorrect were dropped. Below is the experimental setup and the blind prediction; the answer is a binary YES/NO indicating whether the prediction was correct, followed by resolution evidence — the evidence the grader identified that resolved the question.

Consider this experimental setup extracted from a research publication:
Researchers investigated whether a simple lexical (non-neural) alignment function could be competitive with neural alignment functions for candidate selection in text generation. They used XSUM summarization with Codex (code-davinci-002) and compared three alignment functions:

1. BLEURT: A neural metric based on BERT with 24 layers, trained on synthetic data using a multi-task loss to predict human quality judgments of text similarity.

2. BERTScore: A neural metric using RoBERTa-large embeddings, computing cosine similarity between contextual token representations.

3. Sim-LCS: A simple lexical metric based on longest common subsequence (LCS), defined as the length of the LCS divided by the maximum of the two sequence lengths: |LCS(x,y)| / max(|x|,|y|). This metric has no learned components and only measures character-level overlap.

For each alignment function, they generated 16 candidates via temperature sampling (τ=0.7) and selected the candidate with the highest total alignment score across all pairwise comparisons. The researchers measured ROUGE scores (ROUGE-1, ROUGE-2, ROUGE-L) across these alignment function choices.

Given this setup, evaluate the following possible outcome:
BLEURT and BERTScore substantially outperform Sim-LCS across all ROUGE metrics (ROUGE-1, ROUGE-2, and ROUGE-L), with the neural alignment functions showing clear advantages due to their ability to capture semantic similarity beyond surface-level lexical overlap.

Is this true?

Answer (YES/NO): NO